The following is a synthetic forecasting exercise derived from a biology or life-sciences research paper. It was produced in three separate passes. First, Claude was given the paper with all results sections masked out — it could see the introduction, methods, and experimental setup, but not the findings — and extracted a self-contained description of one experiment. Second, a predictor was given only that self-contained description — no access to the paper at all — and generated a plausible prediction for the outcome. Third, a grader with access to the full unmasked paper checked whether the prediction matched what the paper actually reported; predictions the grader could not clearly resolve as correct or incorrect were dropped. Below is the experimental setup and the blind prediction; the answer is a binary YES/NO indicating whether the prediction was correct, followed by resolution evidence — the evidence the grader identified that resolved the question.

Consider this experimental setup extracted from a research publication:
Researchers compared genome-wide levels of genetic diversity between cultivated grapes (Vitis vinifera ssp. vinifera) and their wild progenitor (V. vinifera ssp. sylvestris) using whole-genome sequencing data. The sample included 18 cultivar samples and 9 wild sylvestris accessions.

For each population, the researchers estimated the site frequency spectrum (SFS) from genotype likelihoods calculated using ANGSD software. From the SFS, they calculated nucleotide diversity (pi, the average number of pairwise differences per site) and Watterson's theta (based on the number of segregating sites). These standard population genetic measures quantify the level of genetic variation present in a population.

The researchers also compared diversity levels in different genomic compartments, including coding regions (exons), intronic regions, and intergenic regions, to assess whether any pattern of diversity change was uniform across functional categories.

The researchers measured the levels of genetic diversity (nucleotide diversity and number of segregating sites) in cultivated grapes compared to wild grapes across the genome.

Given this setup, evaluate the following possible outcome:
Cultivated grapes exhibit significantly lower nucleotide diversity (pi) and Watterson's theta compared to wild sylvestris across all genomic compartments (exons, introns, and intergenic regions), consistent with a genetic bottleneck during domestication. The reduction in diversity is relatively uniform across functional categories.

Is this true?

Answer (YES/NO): NO